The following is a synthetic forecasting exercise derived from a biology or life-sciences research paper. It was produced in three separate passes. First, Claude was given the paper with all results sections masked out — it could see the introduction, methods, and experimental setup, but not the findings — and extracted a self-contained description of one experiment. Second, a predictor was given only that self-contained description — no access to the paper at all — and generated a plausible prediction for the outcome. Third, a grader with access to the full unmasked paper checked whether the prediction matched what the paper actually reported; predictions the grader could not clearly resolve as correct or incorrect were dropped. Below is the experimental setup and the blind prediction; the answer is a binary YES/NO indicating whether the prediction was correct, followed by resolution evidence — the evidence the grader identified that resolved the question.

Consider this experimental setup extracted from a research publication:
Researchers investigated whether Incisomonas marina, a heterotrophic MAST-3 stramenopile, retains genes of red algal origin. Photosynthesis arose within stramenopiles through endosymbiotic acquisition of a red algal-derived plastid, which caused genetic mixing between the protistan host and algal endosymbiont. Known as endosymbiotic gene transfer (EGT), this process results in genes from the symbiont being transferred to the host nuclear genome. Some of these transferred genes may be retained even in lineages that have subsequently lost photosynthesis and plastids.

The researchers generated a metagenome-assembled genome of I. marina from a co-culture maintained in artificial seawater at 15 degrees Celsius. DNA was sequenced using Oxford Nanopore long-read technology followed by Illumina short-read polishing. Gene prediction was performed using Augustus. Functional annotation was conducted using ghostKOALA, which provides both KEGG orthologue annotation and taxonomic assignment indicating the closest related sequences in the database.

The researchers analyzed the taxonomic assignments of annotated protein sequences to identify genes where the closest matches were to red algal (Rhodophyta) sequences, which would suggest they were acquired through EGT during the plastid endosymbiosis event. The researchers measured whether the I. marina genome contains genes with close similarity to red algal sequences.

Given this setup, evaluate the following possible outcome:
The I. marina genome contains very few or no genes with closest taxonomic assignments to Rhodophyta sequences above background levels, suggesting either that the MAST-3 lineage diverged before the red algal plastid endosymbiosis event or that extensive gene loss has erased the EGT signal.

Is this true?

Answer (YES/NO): YES